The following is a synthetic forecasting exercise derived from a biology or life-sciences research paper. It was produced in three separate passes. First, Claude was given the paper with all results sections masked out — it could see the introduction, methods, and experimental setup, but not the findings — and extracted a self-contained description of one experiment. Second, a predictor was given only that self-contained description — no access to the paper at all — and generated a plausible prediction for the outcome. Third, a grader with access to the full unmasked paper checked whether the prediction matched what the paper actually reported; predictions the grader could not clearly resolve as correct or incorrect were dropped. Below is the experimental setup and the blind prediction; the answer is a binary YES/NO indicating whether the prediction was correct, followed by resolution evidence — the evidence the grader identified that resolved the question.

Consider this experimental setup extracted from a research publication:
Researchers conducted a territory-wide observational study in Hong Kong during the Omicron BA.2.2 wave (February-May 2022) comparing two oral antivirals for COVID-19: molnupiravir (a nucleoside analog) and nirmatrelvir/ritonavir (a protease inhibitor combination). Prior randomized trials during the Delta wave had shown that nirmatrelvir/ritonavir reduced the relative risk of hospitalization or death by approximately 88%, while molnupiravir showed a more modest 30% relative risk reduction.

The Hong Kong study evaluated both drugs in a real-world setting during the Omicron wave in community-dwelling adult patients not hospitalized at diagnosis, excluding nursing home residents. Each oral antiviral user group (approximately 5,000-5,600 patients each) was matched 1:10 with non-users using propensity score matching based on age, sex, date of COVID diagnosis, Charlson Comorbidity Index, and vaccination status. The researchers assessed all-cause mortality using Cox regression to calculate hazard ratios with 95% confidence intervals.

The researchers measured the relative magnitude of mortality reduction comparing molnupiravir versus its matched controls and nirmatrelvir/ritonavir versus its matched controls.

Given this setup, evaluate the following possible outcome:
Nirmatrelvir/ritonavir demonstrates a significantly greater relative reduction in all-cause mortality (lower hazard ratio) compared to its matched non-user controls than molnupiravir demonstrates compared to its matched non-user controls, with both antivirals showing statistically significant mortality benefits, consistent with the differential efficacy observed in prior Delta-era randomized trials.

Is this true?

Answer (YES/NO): YES